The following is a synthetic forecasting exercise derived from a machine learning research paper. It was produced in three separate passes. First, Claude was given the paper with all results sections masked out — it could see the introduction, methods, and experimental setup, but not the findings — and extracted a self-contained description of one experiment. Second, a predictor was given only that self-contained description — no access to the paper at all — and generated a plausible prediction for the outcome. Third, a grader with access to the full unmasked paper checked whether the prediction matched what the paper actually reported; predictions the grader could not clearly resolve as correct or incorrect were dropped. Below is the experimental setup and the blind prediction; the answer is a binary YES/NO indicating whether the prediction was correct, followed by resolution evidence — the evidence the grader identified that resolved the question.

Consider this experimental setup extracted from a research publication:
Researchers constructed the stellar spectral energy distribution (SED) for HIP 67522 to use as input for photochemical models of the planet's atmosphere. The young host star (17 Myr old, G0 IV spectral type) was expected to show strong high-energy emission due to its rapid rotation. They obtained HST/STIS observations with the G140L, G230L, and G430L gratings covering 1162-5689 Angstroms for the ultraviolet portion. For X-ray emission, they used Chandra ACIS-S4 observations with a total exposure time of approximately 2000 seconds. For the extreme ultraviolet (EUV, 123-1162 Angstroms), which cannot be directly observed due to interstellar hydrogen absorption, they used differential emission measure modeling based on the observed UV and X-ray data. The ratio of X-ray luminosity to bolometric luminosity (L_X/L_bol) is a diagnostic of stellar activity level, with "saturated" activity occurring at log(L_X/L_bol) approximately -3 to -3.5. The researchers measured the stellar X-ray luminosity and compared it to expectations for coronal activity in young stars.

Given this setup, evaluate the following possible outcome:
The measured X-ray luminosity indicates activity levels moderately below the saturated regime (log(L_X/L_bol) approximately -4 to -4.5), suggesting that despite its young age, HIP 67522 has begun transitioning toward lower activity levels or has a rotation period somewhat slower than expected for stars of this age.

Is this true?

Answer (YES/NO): NO